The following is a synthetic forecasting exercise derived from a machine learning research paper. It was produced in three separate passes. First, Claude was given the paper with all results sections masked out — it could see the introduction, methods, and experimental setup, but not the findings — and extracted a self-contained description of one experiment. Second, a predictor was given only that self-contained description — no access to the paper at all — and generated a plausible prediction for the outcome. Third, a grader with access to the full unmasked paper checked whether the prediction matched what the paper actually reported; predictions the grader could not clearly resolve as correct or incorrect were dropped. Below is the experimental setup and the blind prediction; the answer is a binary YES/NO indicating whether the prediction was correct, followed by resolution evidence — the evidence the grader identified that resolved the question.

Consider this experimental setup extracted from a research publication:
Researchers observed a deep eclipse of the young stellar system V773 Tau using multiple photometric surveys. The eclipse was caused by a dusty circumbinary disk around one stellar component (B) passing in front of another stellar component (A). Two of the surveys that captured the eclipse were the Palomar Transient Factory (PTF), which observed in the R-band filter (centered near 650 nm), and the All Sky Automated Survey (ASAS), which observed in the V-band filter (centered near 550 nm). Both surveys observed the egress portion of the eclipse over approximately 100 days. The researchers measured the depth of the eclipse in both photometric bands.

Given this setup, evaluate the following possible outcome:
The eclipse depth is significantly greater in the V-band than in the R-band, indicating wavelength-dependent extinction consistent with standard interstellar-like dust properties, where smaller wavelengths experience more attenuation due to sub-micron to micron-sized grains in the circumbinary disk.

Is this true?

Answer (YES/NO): NO